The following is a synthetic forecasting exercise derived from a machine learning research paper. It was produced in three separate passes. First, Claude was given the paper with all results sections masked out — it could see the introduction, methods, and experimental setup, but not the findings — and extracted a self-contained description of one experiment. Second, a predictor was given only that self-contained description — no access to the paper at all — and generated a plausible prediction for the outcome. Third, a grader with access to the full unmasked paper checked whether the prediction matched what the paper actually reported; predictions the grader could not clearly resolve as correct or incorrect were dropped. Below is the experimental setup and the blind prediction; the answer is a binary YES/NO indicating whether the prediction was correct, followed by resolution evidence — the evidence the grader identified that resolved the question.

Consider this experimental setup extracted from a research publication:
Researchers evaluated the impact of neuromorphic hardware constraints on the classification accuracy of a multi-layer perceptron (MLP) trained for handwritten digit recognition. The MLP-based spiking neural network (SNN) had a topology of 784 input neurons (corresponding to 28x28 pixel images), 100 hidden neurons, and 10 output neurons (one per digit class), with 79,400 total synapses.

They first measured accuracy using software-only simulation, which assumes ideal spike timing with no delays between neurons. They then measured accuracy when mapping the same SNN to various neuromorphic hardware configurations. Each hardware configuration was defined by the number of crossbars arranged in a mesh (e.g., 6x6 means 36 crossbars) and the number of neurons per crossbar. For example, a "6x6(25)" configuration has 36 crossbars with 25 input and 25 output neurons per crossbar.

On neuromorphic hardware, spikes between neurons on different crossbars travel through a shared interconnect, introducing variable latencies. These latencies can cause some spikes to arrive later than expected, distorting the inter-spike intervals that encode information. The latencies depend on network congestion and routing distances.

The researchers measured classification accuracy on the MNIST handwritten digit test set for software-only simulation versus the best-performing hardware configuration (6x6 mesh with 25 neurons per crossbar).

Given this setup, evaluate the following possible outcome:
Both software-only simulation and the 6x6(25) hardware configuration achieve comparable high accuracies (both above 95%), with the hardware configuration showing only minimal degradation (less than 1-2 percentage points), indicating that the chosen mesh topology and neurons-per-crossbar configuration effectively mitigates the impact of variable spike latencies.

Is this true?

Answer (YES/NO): NO